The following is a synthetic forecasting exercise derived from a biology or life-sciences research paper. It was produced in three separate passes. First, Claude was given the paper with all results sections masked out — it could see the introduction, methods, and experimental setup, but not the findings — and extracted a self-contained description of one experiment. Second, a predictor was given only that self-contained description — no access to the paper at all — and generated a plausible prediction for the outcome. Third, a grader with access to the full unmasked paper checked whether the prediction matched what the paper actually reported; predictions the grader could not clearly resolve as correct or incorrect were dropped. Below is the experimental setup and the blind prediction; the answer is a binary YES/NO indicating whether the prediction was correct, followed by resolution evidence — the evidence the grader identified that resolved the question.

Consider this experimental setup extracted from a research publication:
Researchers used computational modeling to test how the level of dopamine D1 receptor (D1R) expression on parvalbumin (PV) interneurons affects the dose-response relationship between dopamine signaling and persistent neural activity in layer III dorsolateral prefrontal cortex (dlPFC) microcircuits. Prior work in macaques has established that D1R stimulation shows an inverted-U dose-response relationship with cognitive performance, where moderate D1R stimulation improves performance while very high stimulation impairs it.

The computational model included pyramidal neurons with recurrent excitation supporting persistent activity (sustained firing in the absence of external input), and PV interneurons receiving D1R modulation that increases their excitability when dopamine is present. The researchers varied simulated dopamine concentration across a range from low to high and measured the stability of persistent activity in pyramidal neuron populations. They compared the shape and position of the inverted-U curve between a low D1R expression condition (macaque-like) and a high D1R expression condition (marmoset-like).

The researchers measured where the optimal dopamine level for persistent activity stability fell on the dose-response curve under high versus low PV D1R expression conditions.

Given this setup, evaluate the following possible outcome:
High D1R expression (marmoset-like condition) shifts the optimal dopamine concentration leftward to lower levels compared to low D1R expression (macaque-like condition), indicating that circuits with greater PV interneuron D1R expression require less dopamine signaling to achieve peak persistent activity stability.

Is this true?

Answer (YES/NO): YES